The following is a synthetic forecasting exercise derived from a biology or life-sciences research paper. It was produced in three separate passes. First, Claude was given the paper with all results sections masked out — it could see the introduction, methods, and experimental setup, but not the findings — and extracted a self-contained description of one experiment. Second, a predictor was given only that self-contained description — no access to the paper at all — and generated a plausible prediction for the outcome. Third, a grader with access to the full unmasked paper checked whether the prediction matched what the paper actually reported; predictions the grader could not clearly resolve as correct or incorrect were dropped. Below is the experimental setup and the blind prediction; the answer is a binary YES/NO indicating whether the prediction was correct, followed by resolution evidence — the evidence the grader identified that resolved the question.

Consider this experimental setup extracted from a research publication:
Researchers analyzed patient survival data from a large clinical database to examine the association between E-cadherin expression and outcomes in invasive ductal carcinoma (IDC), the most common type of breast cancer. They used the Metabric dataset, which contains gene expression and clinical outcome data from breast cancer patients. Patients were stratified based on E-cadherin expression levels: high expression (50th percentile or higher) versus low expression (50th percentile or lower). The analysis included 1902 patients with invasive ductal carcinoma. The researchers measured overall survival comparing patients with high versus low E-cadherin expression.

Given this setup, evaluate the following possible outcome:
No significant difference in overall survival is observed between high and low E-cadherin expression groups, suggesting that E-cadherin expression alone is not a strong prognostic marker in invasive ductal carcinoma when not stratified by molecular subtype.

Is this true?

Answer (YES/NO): NO